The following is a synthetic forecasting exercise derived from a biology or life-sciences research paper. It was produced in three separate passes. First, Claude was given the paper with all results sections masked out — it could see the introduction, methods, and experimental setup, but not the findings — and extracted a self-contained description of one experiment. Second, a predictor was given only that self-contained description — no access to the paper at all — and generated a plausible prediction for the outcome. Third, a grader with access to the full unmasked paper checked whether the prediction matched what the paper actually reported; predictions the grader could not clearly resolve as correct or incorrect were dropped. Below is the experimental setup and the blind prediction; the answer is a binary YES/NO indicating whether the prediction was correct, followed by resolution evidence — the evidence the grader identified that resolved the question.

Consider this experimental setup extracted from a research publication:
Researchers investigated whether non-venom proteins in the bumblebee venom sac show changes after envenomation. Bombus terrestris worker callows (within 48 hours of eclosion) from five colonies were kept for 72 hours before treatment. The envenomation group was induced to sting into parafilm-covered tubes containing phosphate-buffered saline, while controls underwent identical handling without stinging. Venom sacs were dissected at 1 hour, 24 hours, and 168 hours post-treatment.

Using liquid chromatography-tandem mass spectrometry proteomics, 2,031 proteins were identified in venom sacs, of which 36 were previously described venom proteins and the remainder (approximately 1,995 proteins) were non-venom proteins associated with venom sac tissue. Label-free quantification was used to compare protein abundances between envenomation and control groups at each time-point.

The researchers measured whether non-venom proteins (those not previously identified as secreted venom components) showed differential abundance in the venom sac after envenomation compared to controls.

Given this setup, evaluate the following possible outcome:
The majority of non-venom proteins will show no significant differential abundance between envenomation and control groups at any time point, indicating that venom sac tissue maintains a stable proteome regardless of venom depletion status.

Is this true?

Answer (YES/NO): NO